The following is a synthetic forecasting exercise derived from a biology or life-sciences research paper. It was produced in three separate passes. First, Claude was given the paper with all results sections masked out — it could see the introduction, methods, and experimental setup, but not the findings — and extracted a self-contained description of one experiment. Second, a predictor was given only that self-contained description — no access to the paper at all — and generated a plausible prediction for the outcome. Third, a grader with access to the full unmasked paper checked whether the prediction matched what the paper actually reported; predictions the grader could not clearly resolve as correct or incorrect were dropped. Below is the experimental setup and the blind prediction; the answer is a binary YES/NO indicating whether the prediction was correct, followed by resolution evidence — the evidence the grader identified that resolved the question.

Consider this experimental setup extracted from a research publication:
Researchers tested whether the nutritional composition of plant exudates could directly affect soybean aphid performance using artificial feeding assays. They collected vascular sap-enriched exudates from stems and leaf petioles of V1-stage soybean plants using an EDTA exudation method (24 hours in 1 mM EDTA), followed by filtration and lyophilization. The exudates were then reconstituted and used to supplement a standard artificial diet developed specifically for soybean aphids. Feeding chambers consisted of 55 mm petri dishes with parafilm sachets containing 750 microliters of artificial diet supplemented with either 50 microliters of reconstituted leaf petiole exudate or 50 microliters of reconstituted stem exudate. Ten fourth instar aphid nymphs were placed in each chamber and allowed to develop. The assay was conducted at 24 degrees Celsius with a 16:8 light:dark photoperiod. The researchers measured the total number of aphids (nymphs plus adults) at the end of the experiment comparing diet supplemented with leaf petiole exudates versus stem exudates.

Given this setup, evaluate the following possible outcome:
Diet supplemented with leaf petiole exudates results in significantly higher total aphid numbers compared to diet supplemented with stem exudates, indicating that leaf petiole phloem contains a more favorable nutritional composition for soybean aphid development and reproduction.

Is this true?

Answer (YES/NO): NO